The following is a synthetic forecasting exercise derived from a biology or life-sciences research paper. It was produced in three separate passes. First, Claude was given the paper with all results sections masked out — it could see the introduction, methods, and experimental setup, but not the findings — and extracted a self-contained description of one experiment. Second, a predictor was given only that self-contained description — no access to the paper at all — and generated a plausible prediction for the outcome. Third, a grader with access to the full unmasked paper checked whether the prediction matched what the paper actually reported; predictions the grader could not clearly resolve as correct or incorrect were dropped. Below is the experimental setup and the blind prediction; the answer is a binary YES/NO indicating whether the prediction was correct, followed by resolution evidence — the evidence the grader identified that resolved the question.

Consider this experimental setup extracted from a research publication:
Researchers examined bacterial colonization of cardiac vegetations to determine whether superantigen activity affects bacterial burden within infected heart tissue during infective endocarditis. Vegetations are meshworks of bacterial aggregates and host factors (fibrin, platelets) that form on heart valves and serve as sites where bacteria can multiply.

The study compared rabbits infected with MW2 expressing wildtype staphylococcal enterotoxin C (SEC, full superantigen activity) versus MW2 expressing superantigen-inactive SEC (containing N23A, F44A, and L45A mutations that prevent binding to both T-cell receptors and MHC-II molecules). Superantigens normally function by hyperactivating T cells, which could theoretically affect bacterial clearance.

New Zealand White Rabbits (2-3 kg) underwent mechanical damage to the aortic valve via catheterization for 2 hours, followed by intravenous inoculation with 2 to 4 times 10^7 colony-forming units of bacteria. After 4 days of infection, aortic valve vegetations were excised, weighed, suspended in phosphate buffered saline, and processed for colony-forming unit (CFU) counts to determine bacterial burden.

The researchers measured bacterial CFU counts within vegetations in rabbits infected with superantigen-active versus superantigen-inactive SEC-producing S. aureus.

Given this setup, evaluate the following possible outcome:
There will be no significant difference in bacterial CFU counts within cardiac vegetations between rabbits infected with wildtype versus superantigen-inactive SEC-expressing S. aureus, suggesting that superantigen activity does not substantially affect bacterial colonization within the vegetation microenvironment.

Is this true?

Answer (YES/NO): YES